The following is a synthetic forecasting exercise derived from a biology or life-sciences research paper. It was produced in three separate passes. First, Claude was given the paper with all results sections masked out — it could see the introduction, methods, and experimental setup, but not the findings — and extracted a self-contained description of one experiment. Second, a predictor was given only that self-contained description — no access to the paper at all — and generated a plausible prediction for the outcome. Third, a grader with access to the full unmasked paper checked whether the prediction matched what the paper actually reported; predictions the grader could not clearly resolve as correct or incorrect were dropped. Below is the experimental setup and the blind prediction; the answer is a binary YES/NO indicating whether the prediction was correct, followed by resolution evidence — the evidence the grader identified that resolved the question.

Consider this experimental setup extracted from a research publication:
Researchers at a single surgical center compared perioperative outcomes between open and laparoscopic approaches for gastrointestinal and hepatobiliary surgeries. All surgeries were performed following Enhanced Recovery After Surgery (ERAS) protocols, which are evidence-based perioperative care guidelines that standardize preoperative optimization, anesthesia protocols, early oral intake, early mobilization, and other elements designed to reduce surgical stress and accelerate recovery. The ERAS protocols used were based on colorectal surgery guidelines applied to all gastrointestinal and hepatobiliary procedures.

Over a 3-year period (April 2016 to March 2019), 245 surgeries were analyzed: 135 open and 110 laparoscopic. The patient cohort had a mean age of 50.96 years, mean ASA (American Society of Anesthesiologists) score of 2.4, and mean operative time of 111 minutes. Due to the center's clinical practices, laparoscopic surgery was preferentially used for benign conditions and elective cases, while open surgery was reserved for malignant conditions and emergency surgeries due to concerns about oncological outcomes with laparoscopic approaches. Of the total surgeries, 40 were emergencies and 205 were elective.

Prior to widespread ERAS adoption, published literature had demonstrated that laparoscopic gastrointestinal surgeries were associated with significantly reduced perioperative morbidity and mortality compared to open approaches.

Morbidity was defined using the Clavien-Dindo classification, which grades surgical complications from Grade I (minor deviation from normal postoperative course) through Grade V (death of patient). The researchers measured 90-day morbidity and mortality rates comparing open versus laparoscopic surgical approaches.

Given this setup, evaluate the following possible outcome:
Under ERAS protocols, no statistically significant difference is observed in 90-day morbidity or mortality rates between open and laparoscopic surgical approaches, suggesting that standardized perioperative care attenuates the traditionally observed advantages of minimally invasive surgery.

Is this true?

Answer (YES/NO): YES